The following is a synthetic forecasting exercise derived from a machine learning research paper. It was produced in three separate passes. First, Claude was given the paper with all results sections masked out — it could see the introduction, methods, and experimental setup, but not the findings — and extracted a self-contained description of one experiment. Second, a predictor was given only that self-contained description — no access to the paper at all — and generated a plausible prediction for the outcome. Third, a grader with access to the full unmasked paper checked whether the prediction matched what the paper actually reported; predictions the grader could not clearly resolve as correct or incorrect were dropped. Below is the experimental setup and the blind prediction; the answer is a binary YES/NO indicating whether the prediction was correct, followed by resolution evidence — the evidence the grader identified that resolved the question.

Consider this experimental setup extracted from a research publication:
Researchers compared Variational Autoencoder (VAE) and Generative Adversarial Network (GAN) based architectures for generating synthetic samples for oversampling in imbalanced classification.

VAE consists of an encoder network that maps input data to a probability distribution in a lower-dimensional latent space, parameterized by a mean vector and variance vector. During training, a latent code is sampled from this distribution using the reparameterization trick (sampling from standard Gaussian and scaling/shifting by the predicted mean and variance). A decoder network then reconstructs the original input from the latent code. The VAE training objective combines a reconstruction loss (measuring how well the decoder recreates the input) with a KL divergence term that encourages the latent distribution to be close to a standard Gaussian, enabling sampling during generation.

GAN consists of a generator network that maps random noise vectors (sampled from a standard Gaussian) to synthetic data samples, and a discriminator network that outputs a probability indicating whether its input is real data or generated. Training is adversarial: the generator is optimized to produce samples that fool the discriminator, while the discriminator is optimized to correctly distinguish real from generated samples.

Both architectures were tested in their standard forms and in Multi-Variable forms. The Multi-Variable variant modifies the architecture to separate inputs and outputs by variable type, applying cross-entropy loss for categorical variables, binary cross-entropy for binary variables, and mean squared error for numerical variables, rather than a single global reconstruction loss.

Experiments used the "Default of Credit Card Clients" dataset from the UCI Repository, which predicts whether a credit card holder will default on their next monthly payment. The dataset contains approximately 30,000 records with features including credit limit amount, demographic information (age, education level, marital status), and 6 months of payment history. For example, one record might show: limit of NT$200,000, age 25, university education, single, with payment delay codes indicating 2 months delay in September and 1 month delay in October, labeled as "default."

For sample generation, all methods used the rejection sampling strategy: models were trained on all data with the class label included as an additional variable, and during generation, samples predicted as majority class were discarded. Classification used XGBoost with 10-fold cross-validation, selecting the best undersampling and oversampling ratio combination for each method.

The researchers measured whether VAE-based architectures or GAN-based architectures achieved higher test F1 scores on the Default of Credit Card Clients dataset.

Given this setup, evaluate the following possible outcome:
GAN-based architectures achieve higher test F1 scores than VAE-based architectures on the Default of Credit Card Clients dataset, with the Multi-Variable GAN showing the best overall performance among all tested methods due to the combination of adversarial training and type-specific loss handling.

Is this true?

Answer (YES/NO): NO